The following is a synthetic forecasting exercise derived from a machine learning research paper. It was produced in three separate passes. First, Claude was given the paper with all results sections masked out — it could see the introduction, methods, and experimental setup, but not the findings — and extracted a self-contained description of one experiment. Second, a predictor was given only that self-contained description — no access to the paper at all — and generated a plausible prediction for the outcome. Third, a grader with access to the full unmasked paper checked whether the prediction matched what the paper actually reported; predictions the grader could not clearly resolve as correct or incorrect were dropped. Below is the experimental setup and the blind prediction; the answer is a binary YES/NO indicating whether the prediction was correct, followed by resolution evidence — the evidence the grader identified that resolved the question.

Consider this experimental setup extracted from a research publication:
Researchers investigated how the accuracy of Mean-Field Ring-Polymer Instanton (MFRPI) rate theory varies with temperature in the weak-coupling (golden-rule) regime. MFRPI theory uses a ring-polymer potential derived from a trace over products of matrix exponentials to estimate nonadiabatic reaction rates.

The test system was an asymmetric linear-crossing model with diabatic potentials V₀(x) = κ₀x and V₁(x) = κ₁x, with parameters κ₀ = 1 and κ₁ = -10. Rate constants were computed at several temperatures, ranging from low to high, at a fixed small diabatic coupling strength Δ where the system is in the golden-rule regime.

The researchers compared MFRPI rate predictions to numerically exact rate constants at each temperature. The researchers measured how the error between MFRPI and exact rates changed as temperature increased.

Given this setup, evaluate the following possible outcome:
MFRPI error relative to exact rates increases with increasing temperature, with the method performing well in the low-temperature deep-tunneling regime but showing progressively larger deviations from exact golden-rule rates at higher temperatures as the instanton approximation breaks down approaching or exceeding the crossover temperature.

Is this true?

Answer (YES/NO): NO